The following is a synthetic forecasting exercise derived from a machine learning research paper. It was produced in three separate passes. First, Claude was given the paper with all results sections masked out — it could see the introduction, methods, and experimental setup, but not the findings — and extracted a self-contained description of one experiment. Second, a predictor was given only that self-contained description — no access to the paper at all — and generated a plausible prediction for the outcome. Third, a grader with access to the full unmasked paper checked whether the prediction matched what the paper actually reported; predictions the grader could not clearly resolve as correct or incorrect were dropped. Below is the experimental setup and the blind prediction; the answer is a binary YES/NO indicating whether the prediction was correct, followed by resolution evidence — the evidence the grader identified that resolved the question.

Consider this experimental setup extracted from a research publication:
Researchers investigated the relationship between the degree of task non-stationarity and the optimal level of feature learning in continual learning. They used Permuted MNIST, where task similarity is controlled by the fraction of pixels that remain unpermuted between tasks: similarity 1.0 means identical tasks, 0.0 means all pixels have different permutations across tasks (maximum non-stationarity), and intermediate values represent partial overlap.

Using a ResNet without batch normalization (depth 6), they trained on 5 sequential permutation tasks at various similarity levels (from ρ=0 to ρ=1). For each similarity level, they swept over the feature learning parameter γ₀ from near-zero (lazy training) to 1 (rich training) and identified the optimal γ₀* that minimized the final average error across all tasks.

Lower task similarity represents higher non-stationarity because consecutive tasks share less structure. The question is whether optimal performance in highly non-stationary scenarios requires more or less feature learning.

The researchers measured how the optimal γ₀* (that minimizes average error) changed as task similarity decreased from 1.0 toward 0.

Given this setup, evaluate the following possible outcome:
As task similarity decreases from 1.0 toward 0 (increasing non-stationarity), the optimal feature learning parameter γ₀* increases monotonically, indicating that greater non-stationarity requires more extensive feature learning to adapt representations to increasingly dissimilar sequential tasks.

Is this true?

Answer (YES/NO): NO